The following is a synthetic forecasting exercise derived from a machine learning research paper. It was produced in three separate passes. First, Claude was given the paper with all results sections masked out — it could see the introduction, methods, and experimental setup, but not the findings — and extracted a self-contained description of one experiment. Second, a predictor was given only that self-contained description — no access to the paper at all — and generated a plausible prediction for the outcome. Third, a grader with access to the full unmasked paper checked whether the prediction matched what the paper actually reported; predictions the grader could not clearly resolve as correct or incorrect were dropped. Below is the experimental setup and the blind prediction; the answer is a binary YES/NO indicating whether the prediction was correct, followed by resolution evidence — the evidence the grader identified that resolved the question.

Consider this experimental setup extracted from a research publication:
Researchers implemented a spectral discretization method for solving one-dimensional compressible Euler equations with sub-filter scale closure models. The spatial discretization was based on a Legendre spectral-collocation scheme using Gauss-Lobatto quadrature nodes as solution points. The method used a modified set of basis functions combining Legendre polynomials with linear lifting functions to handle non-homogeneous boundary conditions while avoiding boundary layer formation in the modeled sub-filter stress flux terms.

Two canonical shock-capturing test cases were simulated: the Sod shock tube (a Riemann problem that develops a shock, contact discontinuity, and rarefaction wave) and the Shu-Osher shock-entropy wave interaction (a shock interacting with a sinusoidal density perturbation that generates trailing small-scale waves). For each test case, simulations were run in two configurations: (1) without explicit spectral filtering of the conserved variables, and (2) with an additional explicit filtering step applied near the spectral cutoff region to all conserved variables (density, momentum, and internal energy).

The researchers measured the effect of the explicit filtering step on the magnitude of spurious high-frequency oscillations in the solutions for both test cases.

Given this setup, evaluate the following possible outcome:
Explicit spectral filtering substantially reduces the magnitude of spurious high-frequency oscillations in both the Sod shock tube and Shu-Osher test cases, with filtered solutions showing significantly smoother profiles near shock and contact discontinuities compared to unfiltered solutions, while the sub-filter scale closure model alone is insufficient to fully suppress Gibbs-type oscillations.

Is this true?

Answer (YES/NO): NO